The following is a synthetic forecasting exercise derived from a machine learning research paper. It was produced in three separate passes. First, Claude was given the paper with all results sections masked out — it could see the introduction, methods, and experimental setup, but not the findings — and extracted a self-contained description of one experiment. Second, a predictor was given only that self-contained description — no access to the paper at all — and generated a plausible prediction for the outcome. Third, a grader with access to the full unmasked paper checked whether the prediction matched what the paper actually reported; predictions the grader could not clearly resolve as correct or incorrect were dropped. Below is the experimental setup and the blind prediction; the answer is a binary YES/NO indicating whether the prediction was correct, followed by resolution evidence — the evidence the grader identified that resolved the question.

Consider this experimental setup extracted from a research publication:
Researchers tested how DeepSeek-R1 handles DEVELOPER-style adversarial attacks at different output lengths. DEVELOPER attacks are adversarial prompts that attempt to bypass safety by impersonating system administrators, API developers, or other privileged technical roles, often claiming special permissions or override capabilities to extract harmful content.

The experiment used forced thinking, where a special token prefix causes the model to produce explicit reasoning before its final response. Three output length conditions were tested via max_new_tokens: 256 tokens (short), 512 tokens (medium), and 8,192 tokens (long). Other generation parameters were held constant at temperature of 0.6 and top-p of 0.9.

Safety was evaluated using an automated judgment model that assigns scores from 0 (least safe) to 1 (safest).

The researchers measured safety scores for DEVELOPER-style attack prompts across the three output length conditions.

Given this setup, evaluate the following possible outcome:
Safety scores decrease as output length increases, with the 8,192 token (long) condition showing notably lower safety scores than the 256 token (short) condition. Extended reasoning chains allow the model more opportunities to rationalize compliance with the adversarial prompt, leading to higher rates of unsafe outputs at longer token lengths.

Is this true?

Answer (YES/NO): NO